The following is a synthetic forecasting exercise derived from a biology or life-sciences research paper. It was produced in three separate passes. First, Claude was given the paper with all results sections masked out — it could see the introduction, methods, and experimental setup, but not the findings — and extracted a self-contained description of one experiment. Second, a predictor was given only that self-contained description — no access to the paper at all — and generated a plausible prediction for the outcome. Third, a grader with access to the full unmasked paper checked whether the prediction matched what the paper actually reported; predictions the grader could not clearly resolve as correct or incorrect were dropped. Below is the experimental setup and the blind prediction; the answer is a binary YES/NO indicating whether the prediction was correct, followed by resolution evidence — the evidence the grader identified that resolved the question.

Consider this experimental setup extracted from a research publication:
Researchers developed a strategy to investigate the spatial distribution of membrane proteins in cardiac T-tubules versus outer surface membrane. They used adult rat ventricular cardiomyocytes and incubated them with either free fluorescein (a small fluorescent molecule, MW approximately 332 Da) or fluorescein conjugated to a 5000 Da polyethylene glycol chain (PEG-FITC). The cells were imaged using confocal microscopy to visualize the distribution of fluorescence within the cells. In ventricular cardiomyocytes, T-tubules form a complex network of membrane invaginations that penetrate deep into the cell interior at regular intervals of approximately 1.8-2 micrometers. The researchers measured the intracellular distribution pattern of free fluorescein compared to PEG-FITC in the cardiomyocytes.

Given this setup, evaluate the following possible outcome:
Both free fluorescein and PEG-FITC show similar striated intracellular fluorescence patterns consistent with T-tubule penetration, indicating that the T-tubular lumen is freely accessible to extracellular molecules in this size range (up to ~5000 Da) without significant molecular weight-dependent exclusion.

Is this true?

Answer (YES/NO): NO